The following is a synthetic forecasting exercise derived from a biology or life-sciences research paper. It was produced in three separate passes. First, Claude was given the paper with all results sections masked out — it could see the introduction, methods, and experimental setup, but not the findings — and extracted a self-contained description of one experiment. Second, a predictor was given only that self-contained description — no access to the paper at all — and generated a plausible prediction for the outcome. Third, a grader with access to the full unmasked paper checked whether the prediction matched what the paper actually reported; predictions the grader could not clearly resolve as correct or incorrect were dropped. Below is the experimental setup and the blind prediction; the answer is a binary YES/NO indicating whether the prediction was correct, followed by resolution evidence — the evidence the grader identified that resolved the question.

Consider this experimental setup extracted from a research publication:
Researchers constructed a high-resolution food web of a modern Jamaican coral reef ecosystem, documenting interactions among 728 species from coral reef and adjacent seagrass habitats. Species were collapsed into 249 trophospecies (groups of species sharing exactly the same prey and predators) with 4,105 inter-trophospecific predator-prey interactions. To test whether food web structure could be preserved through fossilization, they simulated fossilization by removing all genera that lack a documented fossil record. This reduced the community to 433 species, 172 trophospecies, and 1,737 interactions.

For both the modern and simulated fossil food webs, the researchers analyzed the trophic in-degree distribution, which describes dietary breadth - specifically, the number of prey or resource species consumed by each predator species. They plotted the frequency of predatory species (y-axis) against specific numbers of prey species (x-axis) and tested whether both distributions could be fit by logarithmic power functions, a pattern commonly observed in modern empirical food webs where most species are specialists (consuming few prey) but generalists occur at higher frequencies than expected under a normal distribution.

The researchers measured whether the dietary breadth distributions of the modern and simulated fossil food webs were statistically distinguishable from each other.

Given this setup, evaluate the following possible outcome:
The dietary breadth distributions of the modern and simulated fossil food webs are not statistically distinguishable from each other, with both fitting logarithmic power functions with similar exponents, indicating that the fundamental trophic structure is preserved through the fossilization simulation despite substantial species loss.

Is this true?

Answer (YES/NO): YES